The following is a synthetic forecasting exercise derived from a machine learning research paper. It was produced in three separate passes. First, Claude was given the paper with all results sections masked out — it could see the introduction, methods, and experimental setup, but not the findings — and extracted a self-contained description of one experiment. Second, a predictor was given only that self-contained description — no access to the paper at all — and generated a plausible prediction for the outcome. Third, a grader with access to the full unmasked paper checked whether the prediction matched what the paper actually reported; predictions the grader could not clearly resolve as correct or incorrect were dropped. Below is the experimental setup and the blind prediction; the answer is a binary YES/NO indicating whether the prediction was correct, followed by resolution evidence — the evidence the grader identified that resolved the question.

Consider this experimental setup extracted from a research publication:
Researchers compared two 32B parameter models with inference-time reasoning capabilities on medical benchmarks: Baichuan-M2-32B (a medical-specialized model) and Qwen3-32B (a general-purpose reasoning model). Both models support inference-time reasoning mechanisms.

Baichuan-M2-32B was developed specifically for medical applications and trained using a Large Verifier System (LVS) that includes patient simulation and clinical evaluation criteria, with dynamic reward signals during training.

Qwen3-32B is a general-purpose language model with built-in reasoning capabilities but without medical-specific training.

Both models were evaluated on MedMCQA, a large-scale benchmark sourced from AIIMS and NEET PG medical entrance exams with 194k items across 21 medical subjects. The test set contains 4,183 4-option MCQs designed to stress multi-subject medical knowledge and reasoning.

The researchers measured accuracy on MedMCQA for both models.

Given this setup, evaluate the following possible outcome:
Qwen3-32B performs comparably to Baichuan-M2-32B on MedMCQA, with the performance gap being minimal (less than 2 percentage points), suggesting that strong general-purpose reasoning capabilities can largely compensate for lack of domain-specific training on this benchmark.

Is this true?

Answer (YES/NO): NO